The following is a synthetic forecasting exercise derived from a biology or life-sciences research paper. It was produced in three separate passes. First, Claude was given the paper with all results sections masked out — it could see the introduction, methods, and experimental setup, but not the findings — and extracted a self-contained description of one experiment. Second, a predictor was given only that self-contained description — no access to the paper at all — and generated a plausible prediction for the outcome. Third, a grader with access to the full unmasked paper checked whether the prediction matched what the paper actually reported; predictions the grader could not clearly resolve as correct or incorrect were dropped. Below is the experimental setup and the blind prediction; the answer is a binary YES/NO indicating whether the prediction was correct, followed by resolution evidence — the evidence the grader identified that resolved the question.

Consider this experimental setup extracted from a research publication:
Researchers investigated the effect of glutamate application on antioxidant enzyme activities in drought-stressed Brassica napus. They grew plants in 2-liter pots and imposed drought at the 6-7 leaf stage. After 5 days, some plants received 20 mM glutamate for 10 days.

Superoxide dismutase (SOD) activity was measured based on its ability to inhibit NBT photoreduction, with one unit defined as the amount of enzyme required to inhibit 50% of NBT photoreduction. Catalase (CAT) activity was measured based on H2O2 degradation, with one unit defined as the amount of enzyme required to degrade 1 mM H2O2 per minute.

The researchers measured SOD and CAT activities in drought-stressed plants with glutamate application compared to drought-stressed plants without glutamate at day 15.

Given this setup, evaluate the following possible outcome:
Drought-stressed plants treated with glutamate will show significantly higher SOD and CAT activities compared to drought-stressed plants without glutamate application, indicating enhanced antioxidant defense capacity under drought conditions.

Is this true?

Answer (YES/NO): NO